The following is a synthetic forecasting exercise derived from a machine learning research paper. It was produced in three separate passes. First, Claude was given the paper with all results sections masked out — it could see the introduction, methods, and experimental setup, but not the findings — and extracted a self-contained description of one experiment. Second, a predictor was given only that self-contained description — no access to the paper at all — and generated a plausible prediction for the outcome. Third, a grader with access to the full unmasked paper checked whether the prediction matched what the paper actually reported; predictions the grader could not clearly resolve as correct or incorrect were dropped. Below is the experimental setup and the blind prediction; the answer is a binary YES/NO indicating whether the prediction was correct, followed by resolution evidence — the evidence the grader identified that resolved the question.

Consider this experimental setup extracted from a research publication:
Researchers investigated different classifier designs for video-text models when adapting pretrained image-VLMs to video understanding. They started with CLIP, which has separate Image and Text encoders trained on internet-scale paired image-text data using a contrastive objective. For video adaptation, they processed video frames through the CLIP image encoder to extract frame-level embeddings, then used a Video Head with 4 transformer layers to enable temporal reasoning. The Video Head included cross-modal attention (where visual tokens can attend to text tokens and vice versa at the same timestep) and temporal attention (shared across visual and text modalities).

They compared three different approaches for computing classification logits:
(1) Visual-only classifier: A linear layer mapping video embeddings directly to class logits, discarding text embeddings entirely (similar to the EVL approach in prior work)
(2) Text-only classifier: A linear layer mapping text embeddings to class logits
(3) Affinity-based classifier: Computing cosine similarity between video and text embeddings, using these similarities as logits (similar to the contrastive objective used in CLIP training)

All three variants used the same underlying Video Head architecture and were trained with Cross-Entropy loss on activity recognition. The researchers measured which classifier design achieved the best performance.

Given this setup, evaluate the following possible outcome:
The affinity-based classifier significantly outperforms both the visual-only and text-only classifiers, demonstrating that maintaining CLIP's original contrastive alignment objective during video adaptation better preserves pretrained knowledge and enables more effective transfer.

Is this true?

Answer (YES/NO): YES